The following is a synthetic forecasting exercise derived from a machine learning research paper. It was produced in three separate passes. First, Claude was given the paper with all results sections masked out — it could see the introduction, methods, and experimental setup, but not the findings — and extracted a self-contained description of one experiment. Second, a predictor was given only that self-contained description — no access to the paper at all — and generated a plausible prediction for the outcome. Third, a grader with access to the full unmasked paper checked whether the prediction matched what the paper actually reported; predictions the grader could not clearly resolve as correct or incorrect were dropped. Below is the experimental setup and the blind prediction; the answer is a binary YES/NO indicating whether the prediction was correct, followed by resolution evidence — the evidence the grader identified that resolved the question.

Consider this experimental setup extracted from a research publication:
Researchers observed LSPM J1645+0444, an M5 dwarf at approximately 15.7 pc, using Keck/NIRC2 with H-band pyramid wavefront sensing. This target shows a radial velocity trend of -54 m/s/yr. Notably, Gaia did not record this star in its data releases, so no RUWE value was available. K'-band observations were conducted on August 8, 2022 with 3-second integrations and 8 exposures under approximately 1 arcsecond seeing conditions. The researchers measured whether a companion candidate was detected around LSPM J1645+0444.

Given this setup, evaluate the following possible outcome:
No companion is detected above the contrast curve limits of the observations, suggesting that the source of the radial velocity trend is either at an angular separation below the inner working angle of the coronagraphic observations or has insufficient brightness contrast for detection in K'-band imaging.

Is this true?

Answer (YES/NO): NO